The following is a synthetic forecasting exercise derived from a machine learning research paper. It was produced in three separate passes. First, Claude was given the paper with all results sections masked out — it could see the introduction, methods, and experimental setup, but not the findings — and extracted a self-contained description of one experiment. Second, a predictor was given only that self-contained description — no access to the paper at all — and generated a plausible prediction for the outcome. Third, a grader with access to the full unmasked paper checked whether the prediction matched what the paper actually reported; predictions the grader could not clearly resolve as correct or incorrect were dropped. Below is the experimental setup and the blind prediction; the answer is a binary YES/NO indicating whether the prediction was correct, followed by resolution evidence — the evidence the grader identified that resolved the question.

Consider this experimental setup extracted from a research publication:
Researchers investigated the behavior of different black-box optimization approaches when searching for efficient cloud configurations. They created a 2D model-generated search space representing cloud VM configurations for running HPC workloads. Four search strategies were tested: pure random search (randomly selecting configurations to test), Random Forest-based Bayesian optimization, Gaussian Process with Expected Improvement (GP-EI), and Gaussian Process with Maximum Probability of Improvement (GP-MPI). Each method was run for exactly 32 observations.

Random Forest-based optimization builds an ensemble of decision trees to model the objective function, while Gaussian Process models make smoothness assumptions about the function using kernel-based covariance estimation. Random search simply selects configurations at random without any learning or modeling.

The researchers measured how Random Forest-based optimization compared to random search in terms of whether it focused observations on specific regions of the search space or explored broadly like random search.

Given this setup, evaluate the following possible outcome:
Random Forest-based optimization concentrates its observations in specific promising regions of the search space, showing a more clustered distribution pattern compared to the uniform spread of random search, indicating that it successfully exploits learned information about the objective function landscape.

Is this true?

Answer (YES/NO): YES